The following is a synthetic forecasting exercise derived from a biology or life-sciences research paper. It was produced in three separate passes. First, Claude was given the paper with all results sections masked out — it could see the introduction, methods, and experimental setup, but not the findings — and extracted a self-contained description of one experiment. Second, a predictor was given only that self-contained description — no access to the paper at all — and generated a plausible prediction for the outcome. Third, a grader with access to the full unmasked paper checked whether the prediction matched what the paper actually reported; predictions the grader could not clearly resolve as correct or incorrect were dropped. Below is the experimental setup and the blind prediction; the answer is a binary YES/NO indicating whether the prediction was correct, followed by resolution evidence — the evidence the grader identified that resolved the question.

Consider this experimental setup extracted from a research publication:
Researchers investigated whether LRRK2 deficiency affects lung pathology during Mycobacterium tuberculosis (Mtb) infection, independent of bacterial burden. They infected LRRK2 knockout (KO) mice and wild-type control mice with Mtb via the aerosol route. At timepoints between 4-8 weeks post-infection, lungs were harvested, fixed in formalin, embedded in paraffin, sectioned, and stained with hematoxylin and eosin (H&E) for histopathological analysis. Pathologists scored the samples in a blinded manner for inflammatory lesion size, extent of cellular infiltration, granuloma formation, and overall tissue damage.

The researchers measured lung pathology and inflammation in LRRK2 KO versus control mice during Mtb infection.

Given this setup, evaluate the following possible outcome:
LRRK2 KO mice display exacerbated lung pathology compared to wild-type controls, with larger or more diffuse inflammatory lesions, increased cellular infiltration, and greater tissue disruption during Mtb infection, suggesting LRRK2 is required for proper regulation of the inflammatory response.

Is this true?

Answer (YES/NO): YES